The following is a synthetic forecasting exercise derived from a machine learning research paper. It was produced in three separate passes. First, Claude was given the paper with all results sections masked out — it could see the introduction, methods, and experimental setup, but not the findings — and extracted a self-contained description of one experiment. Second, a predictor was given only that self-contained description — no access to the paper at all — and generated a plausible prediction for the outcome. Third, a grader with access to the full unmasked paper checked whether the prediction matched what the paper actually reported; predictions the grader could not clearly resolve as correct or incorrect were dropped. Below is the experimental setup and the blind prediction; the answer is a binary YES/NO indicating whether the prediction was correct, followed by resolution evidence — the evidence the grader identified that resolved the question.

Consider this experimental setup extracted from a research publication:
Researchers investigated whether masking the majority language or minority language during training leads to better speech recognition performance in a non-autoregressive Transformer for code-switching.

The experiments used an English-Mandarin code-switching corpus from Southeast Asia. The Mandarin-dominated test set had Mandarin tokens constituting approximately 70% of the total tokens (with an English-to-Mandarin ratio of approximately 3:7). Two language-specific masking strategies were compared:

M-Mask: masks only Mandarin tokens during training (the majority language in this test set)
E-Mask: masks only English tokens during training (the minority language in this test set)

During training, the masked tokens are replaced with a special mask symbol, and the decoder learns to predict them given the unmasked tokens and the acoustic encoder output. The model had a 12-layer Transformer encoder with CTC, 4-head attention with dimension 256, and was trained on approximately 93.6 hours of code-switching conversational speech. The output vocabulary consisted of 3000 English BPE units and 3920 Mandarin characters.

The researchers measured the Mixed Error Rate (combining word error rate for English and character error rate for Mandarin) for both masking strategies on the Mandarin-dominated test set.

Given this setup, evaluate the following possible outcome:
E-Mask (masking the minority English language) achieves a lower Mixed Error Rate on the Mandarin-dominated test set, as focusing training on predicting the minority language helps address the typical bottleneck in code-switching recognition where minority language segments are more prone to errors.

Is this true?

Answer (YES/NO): NO